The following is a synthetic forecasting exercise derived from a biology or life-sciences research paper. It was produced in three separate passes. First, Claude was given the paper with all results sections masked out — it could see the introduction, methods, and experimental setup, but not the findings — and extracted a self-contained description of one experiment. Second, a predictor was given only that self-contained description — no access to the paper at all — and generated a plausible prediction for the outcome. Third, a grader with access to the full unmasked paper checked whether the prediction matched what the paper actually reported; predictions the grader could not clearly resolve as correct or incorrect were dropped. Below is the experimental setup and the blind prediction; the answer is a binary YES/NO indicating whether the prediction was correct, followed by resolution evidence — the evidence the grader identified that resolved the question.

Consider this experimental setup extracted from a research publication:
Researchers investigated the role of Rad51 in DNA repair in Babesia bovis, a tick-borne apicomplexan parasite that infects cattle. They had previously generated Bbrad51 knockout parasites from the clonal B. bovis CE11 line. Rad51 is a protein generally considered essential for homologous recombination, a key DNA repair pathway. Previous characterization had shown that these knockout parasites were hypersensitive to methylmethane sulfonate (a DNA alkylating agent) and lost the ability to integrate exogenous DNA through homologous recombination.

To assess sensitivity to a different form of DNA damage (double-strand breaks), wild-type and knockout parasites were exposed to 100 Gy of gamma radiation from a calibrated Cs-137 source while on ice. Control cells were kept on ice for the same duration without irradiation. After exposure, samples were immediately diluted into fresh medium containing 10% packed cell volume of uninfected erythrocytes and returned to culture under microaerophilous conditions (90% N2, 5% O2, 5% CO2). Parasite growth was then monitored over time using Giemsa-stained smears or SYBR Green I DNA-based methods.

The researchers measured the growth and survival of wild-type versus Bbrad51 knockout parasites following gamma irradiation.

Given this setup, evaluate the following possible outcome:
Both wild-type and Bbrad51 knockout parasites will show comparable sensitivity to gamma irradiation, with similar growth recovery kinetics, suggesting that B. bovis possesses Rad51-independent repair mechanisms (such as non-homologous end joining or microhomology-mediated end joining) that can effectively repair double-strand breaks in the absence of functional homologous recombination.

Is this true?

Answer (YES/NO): YES